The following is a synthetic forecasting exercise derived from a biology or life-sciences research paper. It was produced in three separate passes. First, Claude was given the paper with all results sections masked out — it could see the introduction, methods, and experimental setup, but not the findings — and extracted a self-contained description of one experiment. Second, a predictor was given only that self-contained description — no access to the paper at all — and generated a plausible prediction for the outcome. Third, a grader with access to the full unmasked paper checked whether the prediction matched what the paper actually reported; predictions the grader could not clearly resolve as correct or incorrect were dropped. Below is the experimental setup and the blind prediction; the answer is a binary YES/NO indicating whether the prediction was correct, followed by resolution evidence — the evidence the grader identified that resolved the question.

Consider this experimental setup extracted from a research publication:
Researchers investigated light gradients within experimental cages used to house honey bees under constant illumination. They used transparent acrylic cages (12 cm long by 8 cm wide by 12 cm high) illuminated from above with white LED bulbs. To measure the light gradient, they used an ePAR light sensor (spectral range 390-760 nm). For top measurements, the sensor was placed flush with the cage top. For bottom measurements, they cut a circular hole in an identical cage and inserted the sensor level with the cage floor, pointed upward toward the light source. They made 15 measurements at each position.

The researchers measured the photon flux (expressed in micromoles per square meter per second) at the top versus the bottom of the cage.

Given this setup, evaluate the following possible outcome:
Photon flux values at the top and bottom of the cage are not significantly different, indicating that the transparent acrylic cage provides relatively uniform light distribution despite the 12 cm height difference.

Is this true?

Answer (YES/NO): NO